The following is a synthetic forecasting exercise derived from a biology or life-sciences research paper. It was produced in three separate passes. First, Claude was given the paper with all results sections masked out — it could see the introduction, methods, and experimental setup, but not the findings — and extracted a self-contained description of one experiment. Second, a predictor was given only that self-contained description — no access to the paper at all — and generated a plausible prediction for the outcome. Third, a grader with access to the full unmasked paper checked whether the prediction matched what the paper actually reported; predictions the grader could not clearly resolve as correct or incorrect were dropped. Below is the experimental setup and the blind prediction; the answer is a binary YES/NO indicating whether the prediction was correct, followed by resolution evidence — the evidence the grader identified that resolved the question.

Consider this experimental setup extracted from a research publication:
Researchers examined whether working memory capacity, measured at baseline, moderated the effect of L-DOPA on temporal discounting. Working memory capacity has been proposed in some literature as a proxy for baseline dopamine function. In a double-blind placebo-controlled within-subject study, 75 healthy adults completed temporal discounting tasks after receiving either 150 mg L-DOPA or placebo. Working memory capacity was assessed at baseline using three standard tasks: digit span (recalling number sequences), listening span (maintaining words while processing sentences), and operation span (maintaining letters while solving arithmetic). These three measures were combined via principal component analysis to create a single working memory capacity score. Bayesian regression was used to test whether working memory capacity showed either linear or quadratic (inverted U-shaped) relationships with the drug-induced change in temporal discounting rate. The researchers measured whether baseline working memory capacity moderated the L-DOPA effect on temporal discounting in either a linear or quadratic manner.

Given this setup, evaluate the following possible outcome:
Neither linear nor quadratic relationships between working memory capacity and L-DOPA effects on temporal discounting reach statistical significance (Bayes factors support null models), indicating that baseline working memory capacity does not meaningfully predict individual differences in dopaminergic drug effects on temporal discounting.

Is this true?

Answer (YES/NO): YES